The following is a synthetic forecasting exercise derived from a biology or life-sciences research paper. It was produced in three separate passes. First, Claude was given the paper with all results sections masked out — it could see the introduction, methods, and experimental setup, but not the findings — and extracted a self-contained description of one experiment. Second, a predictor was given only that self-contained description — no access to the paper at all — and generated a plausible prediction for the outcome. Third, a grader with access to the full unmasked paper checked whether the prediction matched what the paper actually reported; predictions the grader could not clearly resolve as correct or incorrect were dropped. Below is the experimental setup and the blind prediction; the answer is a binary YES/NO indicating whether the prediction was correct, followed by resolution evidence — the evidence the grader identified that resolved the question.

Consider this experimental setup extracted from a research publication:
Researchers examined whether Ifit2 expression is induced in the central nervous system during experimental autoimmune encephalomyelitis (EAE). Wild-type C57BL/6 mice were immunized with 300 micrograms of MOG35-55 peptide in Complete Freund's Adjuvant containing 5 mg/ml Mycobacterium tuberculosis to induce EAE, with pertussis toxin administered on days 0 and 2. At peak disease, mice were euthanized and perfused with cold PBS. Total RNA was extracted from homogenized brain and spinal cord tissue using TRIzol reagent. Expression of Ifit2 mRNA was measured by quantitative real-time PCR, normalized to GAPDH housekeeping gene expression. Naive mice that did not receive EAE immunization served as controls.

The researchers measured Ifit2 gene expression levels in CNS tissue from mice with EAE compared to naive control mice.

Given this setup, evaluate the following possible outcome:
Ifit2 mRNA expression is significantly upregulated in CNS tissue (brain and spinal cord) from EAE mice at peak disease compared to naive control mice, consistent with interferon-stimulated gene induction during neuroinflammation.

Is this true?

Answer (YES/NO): YES